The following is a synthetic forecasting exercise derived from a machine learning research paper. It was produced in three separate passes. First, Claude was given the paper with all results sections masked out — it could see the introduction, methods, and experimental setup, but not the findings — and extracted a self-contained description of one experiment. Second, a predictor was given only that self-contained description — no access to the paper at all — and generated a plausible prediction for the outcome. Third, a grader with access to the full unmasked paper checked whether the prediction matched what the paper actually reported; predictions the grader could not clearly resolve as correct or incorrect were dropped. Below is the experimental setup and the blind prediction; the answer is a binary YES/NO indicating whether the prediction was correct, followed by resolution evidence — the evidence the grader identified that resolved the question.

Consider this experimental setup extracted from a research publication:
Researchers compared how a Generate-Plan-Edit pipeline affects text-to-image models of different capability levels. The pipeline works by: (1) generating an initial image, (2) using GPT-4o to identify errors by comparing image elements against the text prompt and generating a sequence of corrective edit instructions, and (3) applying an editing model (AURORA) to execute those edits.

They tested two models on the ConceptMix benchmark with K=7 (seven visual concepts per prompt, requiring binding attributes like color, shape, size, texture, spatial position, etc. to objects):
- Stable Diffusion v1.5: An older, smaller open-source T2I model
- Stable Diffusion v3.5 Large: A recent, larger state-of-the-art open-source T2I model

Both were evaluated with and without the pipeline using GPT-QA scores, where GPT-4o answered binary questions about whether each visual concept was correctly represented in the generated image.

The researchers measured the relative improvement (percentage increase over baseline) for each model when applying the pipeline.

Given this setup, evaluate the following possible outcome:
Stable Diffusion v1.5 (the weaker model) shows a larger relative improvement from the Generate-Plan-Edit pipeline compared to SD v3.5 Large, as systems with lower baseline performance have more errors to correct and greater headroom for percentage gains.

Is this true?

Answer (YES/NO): YES